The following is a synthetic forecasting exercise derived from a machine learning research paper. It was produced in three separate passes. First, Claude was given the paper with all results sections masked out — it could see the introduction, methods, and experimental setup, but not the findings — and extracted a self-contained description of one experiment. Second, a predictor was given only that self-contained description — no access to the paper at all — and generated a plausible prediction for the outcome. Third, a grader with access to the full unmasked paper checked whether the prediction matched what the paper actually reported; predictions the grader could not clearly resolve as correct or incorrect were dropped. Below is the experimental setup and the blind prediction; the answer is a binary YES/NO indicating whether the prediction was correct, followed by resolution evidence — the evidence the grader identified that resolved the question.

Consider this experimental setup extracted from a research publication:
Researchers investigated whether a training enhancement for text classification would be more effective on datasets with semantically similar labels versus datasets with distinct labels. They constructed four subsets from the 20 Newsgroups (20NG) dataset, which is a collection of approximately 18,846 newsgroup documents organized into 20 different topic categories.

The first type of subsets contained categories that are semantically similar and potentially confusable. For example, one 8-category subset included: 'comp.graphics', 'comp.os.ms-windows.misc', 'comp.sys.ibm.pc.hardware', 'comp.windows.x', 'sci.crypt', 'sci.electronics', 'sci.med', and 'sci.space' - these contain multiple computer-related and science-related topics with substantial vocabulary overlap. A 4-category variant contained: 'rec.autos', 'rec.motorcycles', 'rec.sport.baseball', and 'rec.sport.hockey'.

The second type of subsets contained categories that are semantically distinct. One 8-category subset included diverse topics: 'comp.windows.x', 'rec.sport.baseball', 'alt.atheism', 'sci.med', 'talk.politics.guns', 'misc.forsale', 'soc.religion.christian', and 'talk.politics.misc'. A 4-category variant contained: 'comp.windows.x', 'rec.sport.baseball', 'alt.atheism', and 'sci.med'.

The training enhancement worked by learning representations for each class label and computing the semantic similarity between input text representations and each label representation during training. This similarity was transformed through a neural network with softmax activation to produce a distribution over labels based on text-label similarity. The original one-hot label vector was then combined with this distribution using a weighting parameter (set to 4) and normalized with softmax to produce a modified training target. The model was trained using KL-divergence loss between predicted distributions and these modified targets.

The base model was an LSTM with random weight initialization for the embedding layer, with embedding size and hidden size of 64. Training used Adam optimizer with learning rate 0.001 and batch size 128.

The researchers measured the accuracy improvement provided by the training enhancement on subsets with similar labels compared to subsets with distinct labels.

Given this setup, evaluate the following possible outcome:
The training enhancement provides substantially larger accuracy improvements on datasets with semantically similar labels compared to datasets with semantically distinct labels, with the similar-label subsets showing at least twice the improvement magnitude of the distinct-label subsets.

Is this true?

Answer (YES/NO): YES